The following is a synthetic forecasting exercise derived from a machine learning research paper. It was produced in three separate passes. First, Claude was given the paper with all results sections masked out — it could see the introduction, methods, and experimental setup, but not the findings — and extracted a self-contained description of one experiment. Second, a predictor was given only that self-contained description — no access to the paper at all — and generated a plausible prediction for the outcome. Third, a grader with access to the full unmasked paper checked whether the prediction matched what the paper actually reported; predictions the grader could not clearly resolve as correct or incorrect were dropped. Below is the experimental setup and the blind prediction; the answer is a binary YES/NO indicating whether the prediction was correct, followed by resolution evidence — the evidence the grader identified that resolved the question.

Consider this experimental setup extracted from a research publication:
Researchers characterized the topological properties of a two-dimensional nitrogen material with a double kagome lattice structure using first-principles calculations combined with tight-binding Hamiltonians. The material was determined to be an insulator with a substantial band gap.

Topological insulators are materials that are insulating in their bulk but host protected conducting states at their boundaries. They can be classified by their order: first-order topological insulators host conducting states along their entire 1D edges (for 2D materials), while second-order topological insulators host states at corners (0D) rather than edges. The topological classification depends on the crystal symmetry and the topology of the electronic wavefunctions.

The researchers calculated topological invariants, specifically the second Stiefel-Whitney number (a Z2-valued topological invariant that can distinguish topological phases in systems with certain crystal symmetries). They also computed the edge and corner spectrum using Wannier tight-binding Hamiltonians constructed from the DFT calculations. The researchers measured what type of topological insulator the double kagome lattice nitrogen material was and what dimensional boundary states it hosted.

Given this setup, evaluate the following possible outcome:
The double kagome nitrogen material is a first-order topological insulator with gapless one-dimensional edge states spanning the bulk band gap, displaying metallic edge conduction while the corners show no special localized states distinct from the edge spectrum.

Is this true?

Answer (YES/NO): NO